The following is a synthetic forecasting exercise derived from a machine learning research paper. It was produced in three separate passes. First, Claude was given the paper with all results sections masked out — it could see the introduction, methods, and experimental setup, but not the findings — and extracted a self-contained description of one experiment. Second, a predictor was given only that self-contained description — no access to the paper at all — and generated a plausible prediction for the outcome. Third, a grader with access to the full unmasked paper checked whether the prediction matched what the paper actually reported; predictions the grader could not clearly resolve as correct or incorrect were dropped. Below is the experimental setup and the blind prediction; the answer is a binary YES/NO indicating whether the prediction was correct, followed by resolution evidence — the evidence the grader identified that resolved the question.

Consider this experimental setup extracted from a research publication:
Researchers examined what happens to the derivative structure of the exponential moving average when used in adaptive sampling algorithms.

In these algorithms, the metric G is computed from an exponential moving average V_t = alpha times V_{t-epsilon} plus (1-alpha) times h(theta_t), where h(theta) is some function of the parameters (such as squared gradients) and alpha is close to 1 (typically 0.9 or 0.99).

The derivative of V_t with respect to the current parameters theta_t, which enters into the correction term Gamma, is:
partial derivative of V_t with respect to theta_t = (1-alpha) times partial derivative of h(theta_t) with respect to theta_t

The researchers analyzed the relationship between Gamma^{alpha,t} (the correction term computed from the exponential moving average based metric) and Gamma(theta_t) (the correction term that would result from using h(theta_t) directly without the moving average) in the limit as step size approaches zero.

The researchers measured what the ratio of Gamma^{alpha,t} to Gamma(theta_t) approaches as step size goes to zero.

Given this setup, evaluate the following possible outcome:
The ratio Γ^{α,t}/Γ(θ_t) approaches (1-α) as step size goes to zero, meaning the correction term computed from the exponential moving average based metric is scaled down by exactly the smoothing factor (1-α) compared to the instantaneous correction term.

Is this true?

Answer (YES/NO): YES